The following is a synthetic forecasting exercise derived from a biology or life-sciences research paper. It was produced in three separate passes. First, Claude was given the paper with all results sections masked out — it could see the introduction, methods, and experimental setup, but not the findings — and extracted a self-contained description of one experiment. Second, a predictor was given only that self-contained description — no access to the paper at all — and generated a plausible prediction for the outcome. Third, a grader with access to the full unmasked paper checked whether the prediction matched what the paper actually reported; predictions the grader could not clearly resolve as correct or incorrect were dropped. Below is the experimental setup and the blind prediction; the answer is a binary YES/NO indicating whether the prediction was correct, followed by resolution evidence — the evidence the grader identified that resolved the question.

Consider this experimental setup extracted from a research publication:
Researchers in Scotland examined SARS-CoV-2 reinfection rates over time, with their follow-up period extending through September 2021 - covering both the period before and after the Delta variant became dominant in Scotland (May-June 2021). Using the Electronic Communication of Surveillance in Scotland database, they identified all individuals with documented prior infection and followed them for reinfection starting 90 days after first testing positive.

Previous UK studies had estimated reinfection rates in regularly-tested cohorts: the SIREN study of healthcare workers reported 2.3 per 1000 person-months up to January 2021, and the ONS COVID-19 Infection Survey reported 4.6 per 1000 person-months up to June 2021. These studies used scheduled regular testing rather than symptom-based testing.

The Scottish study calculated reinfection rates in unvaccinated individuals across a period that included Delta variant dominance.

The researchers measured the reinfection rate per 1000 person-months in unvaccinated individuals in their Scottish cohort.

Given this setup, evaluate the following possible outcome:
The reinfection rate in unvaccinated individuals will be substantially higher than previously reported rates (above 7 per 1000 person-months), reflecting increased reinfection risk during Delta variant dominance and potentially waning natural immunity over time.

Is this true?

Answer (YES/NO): NO